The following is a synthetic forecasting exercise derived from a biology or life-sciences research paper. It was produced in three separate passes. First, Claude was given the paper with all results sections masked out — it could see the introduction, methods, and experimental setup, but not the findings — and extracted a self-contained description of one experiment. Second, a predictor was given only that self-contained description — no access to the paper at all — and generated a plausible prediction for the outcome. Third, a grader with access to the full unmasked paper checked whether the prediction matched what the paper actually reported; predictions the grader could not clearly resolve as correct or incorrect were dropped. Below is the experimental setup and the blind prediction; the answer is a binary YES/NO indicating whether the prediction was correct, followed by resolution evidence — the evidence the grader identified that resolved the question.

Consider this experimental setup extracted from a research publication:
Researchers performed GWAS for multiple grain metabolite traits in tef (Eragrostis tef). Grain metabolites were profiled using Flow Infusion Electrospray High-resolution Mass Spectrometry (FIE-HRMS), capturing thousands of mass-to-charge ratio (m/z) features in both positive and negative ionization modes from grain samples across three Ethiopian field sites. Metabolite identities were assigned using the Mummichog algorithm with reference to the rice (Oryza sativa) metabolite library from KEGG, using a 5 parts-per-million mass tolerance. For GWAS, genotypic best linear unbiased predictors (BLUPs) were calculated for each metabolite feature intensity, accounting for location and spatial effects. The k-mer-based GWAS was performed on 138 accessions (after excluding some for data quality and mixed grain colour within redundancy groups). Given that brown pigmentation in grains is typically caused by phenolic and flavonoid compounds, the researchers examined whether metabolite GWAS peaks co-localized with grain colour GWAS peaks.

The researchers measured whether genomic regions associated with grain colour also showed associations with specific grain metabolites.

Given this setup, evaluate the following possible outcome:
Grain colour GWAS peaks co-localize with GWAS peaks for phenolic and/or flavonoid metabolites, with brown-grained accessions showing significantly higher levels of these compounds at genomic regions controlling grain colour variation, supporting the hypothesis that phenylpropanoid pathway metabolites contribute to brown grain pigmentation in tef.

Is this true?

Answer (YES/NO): NO